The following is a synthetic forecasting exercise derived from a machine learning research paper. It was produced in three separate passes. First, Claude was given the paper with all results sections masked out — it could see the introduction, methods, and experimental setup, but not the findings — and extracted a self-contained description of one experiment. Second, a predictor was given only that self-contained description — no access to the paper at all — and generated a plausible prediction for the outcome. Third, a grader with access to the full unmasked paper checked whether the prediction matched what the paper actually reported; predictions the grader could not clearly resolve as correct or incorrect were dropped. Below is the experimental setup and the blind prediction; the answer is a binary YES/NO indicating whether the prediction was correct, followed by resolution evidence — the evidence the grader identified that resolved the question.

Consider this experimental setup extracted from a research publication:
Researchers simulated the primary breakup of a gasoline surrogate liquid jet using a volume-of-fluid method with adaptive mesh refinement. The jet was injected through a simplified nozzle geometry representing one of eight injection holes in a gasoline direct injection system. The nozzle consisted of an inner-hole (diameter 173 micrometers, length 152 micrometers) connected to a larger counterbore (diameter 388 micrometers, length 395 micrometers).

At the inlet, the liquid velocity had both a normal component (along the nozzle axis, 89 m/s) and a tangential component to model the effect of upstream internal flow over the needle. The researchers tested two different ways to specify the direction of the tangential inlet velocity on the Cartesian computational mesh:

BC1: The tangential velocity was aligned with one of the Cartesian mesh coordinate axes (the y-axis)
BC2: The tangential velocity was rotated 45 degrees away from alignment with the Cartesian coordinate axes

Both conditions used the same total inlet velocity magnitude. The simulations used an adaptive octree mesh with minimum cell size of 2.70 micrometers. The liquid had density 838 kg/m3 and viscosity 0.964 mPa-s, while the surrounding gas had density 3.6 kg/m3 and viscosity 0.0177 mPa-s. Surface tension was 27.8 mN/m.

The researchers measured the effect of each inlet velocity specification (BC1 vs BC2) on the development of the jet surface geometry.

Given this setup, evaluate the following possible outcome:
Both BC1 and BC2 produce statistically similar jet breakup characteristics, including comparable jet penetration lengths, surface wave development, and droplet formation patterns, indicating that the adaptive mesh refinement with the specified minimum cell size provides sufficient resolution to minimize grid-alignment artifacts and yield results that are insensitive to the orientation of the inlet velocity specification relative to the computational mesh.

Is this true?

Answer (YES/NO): NO